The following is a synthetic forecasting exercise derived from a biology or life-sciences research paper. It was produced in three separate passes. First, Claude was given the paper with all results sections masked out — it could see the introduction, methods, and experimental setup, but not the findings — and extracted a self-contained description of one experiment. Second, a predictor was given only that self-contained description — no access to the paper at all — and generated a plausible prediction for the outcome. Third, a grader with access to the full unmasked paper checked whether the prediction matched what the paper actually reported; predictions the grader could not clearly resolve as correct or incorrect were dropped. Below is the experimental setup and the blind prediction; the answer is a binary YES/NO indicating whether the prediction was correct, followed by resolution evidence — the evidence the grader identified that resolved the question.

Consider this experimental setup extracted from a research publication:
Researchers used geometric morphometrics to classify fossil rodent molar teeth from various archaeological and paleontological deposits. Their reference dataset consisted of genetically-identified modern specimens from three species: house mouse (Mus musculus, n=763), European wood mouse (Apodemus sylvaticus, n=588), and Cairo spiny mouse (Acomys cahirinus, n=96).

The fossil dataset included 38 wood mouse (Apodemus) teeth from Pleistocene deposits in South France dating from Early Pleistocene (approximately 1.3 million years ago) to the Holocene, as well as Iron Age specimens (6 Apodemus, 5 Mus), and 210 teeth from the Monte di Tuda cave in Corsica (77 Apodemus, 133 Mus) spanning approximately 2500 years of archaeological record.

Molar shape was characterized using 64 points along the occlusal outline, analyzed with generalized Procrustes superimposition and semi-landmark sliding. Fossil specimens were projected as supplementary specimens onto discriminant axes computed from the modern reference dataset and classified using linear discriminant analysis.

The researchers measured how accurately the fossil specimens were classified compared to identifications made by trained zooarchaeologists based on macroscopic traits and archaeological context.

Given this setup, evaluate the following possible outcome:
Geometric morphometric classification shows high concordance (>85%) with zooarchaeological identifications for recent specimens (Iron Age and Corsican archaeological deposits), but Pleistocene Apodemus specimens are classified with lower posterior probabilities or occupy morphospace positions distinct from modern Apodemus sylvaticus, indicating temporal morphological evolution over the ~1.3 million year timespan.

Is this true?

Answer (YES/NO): NO